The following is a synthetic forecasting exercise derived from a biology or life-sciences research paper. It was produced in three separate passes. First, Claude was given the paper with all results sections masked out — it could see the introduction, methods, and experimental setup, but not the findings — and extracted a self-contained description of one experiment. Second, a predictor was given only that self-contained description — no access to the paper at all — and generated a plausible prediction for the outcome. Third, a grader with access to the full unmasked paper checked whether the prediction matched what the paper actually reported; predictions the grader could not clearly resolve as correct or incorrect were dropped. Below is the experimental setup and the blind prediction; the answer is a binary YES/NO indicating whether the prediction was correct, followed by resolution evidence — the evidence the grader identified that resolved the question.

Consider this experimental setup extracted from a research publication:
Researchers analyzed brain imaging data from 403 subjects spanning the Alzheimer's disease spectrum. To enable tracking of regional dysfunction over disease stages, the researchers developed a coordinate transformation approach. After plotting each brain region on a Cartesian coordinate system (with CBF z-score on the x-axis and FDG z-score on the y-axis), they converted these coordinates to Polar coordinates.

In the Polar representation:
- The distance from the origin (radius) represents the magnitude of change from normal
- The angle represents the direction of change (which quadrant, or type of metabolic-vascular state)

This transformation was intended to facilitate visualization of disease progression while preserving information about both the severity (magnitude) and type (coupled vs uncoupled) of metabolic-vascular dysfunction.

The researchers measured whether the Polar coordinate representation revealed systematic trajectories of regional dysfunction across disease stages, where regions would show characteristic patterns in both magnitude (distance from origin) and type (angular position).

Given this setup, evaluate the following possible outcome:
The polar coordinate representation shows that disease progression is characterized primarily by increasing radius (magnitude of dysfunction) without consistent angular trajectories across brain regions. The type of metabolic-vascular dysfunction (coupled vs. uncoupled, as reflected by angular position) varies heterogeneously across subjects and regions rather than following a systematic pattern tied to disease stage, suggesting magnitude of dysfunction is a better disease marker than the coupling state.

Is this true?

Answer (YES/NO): NO